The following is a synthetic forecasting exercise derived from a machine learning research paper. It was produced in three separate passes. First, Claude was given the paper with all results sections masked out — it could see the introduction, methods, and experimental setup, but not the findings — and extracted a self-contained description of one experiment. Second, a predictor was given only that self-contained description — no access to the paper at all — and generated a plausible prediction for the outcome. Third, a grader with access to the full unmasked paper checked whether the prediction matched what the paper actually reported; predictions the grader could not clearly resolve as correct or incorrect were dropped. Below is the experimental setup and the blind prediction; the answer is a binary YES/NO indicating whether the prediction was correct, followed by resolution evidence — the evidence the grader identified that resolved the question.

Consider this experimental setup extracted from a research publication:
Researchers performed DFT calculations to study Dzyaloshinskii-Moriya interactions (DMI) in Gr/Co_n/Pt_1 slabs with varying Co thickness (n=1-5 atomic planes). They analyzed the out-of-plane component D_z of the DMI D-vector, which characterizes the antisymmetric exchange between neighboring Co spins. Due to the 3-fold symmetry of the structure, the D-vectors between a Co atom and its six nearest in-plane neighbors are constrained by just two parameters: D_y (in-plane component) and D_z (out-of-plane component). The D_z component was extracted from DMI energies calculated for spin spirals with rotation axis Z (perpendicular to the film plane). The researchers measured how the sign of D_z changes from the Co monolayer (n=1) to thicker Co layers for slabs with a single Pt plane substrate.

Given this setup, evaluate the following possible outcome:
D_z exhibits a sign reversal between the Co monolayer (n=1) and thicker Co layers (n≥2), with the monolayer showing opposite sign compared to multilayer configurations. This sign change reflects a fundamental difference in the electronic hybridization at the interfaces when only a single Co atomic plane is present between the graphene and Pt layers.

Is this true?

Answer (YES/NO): YES